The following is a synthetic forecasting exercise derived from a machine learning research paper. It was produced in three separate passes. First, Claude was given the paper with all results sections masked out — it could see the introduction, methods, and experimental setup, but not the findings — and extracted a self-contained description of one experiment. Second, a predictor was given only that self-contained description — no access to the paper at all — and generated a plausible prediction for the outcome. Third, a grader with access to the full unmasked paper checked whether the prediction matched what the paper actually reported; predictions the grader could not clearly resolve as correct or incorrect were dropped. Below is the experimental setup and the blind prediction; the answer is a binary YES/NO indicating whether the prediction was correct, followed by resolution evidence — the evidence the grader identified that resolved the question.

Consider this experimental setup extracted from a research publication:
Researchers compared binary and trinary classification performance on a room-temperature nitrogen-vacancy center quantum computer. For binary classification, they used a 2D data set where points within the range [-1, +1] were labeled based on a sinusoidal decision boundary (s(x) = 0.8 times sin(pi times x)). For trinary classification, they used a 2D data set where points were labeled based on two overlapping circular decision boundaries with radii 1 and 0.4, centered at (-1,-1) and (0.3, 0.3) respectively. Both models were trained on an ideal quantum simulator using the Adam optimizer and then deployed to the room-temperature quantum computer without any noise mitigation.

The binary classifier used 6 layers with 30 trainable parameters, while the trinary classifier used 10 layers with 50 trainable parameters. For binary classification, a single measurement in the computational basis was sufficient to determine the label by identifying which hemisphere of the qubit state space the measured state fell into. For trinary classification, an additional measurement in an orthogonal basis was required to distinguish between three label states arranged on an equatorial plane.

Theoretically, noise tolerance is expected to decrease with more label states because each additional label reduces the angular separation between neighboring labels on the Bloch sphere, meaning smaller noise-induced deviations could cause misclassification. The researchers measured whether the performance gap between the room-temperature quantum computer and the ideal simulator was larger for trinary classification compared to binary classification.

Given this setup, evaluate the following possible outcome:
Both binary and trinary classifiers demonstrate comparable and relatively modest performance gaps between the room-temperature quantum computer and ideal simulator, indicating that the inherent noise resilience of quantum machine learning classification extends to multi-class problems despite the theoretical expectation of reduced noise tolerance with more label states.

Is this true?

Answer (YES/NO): YES